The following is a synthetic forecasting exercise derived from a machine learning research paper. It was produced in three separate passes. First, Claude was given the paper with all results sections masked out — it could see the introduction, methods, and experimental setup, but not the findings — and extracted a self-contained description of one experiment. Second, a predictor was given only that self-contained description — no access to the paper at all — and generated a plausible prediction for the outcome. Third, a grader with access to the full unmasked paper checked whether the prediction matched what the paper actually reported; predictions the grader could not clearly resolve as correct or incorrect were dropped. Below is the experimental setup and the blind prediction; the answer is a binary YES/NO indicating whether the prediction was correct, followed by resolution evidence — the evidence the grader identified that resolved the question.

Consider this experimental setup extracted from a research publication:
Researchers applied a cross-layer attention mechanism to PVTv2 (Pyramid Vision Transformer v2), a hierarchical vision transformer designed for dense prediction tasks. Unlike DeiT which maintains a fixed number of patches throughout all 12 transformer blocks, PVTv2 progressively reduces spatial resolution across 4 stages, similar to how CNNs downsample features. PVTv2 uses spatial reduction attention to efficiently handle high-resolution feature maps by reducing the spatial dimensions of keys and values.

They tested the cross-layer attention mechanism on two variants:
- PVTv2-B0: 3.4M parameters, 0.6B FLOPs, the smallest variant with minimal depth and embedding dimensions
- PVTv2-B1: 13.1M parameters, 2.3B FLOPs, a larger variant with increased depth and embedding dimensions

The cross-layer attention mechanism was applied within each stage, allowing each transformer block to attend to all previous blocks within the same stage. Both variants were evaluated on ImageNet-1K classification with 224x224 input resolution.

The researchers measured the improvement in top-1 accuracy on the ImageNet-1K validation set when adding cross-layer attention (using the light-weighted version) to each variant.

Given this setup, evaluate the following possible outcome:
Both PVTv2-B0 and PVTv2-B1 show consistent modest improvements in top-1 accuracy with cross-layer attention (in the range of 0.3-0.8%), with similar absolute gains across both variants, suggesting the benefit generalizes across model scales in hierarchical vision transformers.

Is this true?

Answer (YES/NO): NO